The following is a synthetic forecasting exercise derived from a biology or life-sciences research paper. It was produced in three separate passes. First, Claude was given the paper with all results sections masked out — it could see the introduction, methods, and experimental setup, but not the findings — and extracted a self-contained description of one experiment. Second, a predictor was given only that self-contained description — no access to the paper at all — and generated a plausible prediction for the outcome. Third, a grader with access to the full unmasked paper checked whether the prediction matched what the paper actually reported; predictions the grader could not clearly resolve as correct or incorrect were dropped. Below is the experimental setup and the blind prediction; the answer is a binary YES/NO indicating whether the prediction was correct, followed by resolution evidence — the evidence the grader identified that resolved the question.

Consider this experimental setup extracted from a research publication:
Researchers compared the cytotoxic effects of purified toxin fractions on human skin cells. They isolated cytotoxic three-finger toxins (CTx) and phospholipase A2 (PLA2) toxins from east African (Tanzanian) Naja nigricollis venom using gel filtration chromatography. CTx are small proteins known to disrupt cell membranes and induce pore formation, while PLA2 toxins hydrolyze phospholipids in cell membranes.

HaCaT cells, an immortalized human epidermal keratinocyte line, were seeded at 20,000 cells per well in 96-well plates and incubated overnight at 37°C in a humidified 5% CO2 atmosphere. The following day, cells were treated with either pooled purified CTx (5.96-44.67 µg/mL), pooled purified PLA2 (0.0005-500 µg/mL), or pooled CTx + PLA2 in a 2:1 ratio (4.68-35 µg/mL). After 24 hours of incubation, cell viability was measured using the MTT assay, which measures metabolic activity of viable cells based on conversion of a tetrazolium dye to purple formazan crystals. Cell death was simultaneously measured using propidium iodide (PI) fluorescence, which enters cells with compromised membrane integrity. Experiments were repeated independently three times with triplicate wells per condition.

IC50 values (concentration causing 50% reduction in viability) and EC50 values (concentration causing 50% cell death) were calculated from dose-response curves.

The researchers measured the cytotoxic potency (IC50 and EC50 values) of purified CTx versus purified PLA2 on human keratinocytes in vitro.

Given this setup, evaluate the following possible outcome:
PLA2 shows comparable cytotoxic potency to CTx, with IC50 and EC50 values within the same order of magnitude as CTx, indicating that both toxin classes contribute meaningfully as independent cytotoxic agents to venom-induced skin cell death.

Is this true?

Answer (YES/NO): NO